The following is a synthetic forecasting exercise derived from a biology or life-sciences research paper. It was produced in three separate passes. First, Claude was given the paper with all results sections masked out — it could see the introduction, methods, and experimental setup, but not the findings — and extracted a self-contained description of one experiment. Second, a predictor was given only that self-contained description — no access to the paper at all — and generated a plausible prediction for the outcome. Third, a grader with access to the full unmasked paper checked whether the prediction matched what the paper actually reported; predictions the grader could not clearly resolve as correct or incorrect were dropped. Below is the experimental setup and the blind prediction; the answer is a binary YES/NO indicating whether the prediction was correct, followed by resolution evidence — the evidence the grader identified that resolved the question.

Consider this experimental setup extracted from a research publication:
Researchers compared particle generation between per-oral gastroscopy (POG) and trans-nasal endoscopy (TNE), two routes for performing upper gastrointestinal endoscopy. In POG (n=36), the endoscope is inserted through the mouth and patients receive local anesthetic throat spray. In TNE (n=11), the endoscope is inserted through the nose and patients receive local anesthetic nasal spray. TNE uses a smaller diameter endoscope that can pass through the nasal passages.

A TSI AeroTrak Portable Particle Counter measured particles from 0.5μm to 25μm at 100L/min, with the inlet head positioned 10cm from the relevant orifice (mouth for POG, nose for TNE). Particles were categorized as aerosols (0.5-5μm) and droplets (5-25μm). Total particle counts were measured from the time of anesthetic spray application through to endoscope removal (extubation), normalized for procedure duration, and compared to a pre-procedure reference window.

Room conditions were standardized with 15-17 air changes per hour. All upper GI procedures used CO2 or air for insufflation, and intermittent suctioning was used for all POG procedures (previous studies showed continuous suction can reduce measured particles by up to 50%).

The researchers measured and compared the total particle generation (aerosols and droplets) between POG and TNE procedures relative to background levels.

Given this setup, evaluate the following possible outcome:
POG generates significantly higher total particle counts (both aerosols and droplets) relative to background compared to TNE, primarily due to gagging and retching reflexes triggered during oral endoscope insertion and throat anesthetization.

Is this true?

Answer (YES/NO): NO